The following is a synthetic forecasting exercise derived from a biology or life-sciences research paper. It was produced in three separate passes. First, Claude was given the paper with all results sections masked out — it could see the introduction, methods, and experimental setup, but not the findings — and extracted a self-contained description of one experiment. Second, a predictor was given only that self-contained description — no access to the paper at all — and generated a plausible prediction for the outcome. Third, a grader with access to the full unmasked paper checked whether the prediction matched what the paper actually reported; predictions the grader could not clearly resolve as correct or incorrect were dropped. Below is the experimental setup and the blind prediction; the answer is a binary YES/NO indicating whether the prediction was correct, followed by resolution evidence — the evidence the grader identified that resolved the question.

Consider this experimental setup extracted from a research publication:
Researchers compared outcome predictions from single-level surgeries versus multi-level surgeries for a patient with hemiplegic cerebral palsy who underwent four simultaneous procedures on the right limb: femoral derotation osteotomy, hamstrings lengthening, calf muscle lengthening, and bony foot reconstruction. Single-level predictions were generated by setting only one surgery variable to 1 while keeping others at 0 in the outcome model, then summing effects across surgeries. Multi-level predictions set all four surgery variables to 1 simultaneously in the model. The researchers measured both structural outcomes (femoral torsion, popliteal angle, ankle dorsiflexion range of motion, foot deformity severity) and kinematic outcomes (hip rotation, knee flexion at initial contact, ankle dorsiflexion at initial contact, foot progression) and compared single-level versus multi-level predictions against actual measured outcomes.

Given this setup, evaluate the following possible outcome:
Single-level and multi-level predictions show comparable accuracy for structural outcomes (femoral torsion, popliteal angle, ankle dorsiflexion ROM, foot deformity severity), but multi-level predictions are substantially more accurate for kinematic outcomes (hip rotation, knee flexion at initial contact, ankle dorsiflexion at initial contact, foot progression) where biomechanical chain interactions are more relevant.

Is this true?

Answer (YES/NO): NO